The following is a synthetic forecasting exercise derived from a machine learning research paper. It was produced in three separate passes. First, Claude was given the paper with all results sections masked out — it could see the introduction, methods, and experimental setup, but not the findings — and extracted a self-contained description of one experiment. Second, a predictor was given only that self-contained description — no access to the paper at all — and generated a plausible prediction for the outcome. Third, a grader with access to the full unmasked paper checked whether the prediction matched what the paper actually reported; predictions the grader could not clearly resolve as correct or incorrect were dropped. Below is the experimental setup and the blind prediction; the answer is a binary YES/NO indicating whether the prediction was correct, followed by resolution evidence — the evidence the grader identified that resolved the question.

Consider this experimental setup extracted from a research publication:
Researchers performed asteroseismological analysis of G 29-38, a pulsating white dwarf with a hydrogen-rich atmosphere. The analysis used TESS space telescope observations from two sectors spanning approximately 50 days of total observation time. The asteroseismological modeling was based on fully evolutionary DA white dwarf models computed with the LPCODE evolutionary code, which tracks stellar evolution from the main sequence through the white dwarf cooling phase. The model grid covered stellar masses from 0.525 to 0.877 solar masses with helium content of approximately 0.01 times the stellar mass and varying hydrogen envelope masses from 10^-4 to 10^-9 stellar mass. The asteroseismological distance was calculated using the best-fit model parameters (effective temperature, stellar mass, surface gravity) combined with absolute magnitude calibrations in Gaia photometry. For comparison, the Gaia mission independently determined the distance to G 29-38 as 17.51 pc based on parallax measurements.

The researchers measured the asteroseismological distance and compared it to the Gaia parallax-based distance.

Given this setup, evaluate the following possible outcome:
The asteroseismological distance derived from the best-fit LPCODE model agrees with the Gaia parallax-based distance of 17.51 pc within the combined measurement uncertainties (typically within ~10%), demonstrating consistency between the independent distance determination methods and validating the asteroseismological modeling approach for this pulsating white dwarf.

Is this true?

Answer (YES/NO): YES